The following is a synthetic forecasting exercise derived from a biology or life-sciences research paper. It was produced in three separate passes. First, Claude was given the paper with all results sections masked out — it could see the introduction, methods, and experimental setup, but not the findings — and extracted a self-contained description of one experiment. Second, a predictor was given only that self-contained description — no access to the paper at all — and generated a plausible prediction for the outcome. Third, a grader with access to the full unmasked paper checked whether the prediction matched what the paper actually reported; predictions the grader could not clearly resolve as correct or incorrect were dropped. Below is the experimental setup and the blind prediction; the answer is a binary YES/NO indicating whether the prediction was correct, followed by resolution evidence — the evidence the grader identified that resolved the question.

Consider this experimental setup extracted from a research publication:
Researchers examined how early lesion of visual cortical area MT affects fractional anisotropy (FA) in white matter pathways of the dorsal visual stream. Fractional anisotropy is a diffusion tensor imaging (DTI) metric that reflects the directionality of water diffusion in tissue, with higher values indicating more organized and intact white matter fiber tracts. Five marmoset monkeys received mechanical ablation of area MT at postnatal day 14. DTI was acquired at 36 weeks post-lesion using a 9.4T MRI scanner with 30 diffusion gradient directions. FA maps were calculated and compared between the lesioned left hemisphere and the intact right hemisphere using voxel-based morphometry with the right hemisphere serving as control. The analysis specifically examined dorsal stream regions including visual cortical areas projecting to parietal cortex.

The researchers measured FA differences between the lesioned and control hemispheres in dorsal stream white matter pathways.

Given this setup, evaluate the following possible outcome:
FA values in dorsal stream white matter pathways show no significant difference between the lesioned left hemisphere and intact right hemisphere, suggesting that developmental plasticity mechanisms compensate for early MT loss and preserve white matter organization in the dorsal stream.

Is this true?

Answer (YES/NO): NO